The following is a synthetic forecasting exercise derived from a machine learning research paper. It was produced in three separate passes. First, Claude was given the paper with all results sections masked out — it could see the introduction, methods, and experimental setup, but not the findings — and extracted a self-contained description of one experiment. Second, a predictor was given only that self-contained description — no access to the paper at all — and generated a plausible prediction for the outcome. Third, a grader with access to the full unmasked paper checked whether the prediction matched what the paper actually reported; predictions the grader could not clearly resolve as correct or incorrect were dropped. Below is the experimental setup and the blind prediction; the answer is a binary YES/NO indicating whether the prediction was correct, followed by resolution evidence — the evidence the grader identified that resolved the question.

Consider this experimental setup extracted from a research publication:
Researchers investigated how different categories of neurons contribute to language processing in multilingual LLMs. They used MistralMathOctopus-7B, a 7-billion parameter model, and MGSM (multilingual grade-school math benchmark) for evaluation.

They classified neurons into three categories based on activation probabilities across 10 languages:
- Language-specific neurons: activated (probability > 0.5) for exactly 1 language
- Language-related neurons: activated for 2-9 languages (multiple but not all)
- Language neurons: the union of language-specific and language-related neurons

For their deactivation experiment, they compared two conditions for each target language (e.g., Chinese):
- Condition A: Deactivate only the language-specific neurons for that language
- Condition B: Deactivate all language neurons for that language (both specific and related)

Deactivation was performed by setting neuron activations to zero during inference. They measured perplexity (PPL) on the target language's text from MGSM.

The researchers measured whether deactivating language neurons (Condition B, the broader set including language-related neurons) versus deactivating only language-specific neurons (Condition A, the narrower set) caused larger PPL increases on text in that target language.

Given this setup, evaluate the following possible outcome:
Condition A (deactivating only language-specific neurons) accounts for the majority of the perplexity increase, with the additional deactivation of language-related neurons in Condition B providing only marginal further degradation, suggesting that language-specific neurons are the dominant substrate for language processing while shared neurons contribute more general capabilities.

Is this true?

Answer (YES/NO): NO